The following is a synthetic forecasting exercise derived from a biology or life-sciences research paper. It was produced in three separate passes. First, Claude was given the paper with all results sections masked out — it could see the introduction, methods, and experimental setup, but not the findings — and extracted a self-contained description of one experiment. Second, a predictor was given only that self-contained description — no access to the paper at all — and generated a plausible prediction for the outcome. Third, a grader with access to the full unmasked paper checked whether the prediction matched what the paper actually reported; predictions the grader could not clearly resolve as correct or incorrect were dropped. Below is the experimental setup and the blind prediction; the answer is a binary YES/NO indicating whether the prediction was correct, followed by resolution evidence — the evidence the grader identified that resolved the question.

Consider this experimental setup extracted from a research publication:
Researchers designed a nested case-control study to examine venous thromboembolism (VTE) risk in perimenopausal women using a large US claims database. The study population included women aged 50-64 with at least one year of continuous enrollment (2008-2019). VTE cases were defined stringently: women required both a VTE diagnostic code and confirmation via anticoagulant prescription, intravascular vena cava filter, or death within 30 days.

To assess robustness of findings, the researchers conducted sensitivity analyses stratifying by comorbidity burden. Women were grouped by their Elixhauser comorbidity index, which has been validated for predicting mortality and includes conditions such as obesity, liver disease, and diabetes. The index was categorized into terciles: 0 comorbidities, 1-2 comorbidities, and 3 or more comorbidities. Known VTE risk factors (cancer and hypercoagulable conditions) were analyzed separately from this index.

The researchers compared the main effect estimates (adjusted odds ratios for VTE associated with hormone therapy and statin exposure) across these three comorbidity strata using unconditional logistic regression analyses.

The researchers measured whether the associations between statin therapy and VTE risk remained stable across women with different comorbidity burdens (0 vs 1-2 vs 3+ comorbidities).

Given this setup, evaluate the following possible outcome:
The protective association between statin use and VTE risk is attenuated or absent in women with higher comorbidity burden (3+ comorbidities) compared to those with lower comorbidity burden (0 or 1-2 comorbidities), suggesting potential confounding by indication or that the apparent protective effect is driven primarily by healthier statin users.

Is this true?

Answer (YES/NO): NO